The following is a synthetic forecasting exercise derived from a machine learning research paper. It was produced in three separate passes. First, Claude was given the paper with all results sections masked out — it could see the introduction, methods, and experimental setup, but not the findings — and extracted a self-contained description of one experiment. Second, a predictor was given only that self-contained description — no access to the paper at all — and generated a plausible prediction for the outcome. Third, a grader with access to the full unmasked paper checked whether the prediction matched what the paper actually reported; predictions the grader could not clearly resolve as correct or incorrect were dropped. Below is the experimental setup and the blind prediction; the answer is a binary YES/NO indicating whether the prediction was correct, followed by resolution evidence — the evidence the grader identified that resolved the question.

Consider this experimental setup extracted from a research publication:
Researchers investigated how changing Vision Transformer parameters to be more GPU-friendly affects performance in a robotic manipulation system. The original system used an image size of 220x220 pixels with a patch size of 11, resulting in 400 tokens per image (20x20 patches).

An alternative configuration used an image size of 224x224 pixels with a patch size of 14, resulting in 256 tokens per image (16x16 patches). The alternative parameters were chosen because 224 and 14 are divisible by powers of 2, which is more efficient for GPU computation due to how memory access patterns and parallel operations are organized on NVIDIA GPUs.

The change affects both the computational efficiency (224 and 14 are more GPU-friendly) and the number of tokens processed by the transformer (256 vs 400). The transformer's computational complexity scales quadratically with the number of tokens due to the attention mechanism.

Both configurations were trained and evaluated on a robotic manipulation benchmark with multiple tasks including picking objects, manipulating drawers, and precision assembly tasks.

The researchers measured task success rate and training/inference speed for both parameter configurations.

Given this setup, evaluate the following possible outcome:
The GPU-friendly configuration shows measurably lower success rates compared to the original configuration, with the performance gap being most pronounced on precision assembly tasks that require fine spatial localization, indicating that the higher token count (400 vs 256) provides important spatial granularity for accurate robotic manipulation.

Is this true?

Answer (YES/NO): NO